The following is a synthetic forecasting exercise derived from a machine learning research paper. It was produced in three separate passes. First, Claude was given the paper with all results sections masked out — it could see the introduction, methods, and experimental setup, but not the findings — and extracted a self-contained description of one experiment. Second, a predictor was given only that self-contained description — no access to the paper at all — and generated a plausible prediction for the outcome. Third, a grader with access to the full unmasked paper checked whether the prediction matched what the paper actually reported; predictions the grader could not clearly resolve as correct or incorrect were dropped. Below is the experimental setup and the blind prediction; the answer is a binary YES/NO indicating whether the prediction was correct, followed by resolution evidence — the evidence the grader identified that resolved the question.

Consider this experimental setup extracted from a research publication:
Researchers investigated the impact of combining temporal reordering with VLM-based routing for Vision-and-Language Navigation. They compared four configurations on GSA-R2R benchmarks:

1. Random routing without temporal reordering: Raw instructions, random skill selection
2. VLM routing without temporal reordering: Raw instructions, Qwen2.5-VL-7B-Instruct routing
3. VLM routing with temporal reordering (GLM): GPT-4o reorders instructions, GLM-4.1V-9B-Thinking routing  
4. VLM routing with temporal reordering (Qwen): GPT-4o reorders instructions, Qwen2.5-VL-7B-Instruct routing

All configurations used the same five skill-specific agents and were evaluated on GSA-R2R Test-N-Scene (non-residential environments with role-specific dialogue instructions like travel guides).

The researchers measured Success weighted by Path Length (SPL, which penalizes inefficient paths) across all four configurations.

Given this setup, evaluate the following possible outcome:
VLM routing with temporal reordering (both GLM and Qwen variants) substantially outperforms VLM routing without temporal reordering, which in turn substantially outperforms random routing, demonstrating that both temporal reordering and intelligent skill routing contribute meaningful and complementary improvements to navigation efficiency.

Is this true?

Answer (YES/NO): NO